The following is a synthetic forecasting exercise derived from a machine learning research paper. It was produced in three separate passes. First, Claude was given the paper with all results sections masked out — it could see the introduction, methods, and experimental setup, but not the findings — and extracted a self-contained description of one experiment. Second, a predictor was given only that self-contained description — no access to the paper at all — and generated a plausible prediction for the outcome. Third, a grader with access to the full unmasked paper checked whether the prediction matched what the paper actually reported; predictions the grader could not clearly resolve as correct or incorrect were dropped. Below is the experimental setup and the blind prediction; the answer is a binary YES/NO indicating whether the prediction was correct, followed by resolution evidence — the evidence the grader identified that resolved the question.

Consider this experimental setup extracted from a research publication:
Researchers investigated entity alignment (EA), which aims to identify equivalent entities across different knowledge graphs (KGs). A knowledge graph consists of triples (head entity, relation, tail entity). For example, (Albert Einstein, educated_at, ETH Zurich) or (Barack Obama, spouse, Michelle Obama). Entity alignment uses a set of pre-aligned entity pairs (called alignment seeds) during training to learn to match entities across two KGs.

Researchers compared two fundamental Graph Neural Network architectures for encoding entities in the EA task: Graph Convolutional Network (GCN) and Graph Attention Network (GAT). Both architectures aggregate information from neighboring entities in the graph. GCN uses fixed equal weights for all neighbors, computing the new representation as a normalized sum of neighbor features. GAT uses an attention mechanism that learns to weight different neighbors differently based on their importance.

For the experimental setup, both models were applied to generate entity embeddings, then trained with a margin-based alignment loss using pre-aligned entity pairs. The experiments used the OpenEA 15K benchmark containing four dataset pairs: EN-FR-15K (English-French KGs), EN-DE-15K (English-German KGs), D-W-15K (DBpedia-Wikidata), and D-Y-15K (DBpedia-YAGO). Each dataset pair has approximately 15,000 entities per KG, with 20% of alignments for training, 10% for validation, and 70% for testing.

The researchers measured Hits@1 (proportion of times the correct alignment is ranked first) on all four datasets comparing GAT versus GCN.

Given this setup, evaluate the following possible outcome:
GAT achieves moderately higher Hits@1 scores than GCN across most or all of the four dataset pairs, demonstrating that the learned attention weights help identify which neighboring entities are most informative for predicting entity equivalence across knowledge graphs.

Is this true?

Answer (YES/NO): YES